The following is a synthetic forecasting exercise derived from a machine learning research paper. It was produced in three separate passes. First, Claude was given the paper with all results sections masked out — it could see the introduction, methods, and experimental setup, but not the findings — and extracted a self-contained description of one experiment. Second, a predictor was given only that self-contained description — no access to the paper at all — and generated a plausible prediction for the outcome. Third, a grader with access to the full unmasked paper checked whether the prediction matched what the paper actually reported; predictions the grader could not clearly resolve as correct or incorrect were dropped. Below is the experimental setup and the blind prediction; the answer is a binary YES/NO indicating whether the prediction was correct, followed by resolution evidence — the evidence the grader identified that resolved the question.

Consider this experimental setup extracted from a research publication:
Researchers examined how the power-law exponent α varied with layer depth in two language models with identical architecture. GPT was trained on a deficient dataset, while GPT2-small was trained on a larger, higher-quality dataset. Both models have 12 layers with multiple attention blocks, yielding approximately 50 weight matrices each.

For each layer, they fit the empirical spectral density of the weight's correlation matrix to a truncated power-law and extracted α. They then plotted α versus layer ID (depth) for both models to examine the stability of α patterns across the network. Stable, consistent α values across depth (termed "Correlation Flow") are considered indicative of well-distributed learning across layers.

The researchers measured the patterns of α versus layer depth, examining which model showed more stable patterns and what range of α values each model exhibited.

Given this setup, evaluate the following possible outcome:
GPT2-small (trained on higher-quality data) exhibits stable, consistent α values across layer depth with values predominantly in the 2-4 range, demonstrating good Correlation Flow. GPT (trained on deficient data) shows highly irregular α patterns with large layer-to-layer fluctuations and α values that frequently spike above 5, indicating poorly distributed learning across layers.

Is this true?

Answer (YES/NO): NO